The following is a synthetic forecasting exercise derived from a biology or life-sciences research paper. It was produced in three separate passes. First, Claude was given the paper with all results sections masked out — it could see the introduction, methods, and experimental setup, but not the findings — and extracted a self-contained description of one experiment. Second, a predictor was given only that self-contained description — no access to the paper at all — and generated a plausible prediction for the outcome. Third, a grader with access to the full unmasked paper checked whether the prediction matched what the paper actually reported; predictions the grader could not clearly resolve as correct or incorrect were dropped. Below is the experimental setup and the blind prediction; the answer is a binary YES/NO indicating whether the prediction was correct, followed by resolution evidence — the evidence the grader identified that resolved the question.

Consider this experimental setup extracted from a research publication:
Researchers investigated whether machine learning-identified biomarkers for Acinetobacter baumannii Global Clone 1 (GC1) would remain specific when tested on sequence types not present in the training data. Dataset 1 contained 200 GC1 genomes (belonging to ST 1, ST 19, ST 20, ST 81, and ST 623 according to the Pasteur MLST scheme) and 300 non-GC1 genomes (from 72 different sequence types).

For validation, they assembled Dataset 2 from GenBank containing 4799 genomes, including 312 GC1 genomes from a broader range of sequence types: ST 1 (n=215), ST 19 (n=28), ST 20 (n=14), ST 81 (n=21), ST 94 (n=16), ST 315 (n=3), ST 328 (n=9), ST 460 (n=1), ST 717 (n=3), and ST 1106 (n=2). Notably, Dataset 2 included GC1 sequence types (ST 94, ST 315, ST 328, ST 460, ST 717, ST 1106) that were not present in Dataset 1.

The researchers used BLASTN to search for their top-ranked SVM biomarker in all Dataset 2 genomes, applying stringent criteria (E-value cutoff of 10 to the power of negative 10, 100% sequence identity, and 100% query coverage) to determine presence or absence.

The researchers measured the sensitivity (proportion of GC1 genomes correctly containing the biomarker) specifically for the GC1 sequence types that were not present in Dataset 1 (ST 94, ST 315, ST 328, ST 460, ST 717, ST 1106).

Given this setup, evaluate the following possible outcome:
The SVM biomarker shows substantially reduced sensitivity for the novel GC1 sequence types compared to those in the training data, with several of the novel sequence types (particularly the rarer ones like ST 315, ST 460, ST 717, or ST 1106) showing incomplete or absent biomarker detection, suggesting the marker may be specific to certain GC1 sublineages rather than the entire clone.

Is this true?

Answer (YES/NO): NO